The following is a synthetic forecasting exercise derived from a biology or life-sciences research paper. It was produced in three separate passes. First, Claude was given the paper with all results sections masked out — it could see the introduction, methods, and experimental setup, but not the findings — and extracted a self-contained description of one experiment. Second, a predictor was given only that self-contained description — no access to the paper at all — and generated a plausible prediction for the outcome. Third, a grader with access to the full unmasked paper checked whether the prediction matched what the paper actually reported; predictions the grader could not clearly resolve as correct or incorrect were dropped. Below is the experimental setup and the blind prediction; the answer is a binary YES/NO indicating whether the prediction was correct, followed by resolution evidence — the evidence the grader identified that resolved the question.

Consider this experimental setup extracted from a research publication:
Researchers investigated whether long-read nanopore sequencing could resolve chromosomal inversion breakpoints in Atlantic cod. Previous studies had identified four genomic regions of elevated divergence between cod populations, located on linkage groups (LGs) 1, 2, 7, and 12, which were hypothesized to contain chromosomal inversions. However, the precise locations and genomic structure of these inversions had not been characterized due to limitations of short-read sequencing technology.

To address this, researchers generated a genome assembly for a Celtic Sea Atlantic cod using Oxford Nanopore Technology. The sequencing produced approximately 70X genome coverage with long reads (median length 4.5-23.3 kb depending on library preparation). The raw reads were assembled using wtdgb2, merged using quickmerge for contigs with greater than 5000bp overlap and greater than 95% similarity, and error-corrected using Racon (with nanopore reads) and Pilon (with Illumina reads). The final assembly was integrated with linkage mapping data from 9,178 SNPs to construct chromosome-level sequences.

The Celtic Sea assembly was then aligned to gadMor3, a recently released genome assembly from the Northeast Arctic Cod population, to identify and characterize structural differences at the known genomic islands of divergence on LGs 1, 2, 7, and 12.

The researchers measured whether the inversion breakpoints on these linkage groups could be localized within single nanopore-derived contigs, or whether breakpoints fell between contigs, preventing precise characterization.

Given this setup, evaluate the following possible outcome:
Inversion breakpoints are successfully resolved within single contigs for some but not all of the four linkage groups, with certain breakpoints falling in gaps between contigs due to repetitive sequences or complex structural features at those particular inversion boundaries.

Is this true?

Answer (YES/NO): YES